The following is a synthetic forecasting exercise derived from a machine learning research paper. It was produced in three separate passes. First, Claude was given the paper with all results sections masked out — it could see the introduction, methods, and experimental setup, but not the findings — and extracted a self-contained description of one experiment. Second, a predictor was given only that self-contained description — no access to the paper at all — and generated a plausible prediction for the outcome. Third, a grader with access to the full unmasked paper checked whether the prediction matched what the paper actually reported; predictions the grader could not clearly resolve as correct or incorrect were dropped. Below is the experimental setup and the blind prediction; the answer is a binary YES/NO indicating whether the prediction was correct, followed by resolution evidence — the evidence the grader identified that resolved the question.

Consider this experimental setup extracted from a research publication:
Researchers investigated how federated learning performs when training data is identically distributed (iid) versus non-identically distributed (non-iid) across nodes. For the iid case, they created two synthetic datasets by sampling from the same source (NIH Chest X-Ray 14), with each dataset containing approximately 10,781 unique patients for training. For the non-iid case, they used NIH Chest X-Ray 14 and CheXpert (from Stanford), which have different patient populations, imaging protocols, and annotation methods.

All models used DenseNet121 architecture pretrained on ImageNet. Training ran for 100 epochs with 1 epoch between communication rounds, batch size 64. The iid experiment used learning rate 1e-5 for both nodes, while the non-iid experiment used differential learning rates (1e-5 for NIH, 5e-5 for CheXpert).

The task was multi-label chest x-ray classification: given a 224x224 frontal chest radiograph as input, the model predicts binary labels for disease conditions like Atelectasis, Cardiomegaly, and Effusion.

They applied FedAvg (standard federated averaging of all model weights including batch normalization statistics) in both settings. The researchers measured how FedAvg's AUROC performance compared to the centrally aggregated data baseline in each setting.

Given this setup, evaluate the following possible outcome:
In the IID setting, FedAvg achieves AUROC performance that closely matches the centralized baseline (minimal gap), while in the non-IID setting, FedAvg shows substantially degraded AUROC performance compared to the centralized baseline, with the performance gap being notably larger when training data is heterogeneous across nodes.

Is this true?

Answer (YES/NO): YES